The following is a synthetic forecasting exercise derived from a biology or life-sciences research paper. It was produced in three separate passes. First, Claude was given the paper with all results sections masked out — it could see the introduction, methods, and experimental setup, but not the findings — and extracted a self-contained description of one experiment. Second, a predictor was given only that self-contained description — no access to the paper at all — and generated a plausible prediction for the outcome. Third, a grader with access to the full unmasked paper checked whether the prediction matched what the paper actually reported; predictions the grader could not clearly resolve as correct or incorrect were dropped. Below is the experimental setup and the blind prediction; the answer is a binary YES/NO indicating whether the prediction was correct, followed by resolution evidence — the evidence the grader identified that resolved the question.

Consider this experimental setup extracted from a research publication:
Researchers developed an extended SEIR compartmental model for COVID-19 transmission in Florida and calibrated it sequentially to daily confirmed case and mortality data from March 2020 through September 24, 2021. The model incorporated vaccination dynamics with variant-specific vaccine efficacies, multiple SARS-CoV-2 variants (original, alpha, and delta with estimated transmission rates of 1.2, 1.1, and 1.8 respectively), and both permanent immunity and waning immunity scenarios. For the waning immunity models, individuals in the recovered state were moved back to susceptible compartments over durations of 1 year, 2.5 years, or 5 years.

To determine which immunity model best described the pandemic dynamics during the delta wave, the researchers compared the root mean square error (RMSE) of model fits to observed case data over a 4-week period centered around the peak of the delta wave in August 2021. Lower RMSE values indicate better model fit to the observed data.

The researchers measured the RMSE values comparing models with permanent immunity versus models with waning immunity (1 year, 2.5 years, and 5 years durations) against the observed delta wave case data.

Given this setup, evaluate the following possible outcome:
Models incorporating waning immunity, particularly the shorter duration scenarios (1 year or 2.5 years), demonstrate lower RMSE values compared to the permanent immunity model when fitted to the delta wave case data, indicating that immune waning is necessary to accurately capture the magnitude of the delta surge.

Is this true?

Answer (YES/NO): YES